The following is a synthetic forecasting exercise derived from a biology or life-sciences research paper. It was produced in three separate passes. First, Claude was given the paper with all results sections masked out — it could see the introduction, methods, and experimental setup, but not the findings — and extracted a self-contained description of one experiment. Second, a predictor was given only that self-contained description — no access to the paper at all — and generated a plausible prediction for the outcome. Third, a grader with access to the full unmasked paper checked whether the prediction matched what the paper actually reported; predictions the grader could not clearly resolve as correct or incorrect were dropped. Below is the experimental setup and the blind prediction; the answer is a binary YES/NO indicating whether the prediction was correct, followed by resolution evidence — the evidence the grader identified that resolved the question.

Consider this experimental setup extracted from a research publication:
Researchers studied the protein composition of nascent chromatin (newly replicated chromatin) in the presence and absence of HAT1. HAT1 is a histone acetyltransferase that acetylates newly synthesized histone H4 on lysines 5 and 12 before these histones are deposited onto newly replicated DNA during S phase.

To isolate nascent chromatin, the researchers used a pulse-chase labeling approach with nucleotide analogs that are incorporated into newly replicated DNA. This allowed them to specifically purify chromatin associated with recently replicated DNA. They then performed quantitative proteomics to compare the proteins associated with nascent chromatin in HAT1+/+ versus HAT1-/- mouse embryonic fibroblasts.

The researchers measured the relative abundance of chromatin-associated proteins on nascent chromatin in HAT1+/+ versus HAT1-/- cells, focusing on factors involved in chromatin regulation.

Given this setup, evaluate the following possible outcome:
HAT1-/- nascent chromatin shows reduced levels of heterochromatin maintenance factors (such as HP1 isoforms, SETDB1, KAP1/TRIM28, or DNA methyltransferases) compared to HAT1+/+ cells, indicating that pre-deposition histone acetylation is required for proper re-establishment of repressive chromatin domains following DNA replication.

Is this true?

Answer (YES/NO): NO